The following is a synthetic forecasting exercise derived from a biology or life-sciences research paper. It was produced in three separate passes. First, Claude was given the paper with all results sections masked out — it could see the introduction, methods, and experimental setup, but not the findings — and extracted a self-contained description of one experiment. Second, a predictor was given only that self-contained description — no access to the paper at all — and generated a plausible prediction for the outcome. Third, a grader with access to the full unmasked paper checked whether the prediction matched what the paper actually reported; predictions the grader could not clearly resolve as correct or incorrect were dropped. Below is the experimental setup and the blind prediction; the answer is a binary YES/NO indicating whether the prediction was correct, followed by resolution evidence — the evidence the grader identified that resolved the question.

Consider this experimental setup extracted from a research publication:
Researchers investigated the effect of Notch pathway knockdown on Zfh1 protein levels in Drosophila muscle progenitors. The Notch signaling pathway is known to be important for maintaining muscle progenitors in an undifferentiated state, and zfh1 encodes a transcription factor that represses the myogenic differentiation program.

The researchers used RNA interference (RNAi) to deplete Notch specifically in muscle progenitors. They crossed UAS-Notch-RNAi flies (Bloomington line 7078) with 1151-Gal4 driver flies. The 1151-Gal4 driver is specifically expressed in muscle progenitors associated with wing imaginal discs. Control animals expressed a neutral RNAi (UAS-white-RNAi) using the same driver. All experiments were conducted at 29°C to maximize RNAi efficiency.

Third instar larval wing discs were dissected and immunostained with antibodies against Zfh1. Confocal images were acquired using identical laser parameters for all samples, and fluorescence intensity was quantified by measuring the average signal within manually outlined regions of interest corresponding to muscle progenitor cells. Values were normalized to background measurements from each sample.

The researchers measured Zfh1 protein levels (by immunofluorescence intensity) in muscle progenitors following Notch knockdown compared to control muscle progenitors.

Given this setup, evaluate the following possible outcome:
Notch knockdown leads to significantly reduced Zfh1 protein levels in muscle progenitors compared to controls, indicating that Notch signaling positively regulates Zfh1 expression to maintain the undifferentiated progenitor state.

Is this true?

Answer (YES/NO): YES